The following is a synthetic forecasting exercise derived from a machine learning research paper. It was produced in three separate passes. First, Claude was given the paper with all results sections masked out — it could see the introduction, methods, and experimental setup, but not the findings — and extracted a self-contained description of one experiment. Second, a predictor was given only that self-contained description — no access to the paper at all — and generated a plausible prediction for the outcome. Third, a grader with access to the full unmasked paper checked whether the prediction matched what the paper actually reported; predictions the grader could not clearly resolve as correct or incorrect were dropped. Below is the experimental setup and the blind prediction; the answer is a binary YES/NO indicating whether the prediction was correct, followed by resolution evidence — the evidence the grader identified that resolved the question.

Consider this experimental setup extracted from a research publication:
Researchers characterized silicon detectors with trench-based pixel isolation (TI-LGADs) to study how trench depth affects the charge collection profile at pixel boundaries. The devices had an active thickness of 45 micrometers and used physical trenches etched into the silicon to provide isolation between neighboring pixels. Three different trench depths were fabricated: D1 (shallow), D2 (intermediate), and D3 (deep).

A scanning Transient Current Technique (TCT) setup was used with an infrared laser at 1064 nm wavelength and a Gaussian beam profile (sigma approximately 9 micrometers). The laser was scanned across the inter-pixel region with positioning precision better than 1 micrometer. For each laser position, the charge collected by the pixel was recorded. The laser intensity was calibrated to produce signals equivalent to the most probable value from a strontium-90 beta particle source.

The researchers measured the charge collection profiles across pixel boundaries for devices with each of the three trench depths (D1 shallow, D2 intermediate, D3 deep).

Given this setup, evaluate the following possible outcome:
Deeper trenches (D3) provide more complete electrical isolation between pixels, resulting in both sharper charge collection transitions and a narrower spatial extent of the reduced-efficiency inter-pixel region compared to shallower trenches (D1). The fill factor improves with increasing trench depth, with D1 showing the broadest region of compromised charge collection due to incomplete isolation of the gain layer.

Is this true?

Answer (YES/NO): NO